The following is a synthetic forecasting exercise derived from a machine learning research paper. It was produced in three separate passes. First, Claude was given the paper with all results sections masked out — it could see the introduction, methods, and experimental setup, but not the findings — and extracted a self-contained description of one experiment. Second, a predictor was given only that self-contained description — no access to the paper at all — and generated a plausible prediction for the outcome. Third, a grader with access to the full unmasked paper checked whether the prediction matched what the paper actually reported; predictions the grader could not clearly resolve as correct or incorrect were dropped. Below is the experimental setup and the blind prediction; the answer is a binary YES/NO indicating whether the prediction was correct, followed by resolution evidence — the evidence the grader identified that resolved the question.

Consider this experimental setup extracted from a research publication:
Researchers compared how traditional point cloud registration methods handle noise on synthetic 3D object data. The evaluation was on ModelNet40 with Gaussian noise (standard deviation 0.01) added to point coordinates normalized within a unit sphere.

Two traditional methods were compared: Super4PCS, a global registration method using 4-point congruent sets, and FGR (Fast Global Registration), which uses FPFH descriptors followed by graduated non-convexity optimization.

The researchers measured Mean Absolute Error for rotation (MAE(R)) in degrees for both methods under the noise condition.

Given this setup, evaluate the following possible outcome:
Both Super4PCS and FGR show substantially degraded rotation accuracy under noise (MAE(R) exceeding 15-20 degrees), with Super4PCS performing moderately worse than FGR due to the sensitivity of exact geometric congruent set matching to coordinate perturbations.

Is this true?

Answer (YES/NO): NO